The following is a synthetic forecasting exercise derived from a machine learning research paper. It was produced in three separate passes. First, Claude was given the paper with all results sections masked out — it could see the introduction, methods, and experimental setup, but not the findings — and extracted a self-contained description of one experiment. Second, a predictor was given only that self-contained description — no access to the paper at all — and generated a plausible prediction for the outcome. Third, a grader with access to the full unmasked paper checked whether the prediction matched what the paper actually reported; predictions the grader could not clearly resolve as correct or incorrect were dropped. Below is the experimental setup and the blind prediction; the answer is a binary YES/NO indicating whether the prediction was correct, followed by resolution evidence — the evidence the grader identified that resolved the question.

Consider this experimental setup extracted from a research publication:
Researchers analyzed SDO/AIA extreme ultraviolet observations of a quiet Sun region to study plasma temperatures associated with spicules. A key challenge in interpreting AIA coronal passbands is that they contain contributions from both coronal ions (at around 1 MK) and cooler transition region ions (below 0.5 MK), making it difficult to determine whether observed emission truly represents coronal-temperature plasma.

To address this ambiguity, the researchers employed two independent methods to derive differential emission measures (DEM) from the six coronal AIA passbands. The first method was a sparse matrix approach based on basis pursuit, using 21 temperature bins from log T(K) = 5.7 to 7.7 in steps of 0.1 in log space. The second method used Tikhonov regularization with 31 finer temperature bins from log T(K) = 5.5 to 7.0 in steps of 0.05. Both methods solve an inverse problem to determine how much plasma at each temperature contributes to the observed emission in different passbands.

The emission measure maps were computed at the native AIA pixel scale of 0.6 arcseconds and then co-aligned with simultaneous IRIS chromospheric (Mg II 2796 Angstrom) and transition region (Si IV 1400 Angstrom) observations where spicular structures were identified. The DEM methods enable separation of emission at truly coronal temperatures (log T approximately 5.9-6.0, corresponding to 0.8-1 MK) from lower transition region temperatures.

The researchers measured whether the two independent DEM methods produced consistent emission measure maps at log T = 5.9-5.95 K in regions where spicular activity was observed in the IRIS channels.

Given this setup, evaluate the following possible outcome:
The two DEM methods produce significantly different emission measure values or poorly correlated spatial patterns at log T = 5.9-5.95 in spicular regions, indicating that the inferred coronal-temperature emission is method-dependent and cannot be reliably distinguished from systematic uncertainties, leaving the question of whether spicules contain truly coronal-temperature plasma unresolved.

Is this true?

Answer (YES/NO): NO